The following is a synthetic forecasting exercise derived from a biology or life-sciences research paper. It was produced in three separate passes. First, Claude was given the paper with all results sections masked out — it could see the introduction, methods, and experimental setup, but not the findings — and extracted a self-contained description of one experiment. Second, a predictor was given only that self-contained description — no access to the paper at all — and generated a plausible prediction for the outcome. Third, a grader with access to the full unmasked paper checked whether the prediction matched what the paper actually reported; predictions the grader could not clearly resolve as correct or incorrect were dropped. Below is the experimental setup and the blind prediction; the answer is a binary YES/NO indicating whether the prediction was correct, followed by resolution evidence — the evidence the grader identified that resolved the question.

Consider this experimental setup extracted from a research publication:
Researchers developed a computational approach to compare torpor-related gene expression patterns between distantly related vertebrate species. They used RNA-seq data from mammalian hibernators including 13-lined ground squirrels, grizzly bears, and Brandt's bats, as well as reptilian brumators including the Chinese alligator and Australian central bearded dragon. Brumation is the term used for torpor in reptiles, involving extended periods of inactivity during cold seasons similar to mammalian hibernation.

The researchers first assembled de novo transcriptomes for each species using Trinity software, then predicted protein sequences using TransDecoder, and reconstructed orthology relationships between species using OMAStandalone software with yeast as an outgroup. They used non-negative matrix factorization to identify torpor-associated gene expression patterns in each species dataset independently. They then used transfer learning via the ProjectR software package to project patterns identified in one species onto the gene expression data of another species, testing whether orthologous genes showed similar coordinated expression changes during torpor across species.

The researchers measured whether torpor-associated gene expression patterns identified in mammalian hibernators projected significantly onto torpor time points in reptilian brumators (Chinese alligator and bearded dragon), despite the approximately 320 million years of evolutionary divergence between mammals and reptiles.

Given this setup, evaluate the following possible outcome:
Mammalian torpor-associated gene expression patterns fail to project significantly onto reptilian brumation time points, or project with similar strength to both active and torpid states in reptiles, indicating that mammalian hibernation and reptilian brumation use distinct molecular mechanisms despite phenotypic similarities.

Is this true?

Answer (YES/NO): NO